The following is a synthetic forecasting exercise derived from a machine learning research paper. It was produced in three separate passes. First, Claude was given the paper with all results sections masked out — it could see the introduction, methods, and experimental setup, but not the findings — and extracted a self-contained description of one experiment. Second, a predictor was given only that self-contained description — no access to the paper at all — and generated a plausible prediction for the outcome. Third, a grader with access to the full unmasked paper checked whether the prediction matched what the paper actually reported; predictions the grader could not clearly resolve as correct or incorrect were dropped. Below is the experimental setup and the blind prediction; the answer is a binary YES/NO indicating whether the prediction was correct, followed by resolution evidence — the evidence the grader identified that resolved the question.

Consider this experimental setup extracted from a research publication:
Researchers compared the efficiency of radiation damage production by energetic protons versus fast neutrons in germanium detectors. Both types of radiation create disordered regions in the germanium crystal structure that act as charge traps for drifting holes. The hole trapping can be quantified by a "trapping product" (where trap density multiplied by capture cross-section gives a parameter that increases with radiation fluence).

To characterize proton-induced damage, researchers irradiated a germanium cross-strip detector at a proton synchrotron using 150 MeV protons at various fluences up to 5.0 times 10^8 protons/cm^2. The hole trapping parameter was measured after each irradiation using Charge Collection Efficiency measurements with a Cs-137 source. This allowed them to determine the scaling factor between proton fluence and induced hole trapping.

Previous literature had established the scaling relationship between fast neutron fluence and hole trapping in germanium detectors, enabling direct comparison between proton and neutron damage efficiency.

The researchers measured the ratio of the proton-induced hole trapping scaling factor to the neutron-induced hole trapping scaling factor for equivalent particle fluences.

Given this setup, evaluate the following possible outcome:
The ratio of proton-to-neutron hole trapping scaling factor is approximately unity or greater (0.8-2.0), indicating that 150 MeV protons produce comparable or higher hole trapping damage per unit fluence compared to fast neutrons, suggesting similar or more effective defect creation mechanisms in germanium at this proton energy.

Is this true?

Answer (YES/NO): NO